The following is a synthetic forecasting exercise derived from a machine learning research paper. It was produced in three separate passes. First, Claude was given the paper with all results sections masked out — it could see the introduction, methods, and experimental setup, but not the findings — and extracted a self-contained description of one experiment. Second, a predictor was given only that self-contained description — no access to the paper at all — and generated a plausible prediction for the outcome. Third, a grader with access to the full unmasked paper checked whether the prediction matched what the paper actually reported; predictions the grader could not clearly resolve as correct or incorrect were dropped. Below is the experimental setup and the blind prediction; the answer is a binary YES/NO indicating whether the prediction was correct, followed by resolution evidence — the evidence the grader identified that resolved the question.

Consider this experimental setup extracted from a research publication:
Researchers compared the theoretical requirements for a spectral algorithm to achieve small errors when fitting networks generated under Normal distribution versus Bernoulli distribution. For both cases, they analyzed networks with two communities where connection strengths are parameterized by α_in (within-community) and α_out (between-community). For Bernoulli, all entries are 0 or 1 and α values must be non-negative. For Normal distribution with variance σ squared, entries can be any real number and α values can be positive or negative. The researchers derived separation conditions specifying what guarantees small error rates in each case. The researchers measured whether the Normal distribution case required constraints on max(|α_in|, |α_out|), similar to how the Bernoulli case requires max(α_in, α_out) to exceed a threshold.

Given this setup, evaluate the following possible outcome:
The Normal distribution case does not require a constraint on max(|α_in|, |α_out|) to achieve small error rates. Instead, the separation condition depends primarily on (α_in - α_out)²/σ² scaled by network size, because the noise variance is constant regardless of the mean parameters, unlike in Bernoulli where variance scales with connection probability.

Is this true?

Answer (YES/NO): YES